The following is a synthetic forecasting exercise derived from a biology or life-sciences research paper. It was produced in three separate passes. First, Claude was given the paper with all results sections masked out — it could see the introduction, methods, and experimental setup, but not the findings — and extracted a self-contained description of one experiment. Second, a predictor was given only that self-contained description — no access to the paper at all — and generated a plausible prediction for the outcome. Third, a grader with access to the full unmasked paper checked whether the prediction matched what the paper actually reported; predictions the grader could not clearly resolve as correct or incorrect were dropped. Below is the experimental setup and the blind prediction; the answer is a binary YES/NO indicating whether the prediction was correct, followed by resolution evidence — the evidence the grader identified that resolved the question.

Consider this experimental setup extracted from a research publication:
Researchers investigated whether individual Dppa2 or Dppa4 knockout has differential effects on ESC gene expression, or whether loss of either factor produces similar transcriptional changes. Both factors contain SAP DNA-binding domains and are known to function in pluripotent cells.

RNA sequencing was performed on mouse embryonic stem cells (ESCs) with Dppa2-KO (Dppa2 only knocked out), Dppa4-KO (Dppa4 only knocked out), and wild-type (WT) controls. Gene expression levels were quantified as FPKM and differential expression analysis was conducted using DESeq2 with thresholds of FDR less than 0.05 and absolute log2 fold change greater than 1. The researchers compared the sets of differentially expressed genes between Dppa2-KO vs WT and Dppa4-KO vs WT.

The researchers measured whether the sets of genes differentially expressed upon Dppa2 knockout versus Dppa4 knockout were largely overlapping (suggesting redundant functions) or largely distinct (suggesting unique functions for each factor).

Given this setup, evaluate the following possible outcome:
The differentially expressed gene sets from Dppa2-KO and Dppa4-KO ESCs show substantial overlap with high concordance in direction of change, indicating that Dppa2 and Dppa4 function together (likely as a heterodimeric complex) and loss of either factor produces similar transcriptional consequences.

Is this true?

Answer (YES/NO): NO